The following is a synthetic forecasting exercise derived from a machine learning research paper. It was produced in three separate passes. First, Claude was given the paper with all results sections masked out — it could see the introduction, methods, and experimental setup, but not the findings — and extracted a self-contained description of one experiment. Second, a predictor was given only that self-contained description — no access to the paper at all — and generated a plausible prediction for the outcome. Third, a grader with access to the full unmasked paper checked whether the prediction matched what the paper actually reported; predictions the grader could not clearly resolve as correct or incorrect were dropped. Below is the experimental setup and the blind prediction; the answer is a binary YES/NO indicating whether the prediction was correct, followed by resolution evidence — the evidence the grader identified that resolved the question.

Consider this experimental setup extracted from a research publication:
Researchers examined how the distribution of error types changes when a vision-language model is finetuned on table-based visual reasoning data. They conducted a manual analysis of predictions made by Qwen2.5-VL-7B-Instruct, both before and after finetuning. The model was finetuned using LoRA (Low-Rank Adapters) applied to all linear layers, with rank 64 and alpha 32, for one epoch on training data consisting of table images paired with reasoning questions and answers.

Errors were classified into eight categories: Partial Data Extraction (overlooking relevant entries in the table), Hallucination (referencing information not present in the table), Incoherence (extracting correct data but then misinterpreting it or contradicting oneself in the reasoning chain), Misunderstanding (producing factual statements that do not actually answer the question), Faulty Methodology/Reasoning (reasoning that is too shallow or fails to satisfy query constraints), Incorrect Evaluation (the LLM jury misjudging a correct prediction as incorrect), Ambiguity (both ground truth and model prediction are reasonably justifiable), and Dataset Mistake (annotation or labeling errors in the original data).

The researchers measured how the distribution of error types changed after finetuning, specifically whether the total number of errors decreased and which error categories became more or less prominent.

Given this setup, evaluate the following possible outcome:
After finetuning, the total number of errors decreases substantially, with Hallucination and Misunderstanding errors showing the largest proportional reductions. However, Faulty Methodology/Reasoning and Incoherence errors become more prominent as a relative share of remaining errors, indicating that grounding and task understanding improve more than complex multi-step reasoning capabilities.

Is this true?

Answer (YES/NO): NO